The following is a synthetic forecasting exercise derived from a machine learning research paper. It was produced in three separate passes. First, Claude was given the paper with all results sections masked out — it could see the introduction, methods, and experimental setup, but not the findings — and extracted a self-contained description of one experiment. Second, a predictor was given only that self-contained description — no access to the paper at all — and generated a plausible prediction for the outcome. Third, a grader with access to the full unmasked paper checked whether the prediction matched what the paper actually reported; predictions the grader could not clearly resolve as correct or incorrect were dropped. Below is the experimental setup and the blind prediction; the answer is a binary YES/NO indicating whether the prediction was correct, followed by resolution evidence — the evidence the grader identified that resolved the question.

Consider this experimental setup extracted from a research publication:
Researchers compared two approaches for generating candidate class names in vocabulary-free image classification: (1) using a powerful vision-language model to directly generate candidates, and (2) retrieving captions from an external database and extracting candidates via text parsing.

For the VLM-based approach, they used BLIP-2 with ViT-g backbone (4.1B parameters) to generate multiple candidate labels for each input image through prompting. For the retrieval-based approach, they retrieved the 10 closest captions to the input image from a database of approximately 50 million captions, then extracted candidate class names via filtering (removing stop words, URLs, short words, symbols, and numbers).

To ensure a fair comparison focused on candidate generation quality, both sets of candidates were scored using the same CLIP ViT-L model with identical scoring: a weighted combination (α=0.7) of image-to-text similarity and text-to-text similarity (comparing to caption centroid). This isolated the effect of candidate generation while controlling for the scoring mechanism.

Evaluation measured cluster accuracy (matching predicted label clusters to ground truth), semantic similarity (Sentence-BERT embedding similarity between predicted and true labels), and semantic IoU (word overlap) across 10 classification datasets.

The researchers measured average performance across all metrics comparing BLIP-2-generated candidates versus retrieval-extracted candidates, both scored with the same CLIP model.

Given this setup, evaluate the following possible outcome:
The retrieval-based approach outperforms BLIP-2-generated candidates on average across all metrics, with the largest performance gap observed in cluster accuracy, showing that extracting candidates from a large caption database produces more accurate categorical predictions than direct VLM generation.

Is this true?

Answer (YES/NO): NO